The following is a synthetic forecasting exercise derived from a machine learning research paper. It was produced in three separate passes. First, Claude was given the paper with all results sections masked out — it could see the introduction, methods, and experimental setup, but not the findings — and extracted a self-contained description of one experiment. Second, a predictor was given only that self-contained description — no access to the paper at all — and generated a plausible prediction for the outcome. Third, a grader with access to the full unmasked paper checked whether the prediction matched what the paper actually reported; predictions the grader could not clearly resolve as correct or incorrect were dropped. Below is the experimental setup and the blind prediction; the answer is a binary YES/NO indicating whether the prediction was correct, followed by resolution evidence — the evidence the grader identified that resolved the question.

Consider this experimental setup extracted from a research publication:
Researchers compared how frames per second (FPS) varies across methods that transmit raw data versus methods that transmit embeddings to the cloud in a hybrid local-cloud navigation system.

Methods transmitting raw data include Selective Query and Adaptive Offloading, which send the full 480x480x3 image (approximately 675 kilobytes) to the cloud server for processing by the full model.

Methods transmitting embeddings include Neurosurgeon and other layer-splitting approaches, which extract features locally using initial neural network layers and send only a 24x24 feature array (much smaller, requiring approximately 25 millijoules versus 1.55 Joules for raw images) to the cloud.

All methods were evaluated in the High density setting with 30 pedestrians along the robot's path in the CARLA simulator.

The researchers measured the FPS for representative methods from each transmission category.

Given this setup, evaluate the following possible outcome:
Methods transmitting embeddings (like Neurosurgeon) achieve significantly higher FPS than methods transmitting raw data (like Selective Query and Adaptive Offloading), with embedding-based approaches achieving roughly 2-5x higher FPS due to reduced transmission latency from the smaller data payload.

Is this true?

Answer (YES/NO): NO